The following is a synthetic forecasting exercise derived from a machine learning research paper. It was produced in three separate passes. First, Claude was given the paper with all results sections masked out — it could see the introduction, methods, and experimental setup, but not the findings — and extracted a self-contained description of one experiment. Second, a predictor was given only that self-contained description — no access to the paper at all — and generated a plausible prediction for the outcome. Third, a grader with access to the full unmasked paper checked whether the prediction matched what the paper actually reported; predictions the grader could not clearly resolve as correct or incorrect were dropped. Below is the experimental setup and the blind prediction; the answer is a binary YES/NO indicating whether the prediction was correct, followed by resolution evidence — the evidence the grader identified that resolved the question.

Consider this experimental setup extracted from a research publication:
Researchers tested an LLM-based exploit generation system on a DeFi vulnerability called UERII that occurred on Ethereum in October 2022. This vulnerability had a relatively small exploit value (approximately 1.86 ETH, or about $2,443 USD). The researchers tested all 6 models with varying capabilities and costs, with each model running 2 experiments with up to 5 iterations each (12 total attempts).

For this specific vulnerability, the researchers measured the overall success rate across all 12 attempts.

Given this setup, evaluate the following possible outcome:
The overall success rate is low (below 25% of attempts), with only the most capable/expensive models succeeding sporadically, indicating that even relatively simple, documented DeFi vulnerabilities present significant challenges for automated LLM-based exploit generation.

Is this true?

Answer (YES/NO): NO